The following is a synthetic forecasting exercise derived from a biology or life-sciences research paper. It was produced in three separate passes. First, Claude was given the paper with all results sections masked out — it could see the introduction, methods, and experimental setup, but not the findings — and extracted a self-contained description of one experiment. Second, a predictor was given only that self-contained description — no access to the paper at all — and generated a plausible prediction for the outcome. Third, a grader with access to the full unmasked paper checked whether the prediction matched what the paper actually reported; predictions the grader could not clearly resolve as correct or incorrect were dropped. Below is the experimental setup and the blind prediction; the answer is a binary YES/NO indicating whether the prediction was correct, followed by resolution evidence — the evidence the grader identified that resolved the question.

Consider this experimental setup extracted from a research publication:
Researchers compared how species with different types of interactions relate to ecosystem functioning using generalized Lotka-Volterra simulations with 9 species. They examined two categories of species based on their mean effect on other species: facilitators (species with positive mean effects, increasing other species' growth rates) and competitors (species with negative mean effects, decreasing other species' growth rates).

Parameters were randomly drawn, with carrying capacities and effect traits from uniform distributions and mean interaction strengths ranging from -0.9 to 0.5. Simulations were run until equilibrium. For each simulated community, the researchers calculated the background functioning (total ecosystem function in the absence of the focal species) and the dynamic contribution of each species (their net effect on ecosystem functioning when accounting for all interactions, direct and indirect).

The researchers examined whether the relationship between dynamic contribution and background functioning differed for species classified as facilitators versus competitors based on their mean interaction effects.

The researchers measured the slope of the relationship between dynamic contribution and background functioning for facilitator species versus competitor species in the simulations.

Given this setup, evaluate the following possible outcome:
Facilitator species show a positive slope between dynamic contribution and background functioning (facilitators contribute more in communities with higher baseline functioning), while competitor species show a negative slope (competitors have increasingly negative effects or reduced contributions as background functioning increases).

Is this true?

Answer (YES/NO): YES